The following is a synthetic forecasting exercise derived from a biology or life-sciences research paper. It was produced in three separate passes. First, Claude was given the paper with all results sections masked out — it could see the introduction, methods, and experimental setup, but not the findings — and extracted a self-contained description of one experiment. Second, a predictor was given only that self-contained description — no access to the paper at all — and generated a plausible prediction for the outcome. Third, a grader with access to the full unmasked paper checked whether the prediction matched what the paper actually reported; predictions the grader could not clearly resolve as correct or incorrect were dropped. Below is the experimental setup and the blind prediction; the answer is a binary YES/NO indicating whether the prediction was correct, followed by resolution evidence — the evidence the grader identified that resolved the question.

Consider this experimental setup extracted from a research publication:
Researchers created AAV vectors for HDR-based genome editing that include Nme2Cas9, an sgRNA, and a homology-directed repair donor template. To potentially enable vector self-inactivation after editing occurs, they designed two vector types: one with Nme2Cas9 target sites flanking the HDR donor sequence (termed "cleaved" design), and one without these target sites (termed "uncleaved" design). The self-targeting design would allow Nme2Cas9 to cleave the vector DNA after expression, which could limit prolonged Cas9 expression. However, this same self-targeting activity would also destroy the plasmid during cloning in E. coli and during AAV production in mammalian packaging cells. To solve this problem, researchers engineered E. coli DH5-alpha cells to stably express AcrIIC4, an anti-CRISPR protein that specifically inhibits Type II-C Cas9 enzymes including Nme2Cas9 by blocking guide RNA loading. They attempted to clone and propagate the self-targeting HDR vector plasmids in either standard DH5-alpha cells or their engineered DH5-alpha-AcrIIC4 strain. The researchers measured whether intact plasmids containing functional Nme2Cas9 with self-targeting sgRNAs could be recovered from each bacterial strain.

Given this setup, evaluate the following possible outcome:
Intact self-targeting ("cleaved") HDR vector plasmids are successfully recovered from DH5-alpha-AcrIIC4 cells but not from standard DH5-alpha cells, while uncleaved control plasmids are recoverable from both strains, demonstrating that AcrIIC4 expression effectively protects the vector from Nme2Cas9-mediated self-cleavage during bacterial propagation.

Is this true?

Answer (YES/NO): YES